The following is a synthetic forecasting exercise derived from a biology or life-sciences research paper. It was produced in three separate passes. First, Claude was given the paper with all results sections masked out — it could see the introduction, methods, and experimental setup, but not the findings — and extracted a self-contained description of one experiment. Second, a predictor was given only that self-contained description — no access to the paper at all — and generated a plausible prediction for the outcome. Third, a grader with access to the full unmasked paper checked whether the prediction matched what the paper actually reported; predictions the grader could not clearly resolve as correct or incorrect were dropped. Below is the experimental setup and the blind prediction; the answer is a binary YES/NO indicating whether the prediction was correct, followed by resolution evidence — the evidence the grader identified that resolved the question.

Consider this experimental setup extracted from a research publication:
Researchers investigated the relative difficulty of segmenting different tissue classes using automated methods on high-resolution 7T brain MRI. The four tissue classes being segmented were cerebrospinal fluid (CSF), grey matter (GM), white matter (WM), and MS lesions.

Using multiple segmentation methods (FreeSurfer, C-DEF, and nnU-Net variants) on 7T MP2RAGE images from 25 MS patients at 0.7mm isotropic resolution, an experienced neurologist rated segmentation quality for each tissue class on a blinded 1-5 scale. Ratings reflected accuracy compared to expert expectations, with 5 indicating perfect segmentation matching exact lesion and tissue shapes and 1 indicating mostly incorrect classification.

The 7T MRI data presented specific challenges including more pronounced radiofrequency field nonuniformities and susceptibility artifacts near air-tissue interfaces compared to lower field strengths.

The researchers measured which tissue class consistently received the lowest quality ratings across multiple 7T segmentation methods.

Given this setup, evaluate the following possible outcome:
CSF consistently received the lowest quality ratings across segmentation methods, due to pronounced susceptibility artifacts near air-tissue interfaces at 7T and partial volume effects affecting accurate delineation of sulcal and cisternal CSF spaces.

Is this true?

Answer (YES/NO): NO